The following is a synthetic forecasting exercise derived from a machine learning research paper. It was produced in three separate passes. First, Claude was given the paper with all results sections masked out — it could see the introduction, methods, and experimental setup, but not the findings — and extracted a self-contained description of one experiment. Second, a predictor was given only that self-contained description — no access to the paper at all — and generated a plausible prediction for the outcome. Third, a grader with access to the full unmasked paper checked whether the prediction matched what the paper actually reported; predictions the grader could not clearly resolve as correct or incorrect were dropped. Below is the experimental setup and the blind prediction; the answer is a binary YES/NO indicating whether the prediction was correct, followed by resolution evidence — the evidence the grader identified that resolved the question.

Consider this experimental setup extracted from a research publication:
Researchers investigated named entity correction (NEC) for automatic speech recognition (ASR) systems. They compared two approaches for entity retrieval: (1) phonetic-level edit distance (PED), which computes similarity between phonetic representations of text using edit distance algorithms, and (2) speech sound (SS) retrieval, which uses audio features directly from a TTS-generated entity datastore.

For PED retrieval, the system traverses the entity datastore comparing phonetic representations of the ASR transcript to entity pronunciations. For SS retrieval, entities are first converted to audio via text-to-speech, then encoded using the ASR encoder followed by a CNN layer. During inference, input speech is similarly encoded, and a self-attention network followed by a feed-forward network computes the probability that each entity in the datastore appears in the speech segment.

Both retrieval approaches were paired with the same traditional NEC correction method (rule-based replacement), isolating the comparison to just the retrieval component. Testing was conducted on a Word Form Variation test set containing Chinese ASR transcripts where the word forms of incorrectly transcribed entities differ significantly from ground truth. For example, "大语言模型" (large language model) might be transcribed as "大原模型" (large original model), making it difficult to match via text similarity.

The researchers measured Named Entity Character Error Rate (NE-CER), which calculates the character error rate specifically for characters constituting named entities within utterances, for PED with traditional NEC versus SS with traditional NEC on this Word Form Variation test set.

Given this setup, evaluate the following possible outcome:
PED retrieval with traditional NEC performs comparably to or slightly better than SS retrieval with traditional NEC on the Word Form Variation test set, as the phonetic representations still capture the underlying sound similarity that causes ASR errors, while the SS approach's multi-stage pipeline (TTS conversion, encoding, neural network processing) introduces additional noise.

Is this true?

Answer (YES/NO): NO